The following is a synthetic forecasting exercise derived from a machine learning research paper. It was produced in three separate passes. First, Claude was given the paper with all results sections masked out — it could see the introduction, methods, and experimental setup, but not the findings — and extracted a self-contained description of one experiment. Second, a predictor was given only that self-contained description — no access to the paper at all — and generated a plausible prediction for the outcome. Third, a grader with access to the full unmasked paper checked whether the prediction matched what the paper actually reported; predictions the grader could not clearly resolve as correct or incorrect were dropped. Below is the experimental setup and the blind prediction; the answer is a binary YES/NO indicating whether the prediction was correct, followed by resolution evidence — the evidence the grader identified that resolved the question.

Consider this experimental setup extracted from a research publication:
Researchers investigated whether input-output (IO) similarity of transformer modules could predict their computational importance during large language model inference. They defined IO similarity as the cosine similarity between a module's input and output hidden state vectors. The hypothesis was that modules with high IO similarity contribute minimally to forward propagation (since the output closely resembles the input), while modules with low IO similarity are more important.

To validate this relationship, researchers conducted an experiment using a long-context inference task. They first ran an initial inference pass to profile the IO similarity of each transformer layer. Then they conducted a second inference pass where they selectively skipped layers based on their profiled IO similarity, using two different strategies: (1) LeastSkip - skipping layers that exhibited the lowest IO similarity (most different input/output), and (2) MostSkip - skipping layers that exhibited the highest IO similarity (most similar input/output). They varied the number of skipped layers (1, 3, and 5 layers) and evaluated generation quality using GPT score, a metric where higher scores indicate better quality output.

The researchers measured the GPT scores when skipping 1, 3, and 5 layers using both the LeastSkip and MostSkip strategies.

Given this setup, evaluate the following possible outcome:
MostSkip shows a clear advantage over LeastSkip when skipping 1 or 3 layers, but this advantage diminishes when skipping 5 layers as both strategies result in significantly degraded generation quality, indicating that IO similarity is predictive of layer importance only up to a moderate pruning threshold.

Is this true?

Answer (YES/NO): NO